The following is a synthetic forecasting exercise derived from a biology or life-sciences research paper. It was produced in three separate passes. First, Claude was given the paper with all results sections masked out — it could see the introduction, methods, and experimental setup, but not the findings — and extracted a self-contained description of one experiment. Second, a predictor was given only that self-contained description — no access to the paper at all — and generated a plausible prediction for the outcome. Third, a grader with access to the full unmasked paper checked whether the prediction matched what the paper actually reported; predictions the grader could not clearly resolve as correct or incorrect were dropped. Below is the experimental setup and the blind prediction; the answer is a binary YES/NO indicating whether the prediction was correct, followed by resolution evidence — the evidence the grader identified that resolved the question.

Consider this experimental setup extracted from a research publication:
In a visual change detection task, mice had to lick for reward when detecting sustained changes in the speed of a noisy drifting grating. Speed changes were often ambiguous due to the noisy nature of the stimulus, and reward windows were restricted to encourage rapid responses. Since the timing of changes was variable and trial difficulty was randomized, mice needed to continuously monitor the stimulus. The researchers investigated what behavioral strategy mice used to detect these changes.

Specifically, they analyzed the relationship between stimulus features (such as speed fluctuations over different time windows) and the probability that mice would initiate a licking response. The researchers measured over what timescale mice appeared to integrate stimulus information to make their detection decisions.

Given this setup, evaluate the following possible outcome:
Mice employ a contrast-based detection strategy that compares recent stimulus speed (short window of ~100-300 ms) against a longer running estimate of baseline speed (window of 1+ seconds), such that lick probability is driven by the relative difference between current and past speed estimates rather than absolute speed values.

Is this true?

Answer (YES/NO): NO